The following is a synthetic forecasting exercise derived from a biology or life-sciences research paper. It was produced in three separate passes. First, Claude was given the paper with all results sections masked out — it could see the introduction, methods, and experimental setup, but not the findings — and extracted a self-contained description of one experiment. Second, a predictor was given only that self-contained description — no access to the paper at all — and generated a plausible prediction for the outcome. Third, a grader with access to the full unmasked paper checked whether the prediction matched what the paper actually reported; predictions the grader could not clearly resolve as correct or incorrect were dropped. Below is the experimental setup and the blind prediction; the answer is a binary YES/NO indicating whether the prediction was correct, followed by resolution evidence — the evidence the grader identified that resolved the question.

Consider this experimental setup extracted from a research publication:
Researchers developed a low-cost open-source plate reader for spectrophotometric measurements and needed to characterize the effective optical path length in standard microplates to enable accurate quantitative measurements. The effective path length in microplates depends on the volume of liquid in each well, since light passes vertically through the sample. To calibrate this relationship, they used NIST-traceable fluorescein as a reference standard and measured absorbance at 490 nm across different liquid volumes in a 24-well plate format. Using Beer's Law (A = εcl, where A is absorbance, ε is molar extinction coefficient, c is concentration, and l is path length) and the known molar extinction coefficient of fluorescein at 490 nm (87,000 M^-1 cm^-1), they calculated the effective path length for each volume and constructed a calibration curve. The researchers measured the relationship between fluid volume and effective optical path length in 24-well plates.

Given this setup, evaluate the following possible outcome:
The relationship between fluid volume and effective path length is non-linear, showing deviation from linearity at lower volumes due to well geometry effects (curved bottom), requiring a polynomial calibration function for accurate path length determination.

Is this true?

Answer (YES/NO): NO